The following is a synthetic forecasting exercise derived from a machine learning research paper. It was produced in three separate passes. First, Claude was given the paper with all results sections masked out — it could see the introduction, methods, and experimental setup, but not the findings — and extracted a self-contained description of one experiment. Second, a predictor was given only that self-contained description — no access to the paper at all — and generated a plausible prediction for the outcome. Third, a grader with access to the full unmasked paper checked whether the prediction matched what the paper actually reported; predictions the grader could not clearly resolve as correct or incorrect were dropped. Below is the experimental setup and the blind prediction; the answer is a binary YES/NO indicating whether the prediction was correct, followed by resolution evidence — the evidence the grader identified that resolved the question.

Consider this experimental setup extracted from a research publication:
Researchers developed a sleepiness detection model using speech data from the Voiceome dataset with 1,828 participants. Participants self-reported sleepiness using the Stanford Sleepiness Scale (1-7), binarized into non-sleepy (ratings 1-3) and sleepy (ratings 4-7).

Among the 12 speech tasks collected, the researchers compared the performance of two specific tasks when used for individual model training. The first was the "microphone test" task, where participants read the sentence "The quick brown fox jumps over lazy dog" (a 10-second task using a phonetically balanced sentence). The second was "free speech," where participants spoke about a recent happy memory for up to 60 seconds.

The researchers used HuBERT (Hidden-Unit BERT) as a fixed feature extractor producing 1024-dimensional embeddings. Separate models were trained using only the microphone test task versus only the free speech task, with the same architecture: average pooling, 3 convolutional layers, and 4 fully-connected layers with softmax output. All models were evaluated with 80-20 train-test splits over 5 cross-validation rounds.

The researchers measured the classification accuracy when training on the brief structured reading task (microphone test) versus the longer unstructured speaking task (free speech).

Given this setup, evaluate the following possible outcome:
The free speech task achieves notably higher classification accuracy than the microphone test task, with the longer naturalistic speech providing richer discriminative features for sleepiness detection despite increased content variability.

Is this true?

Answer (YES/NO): YES